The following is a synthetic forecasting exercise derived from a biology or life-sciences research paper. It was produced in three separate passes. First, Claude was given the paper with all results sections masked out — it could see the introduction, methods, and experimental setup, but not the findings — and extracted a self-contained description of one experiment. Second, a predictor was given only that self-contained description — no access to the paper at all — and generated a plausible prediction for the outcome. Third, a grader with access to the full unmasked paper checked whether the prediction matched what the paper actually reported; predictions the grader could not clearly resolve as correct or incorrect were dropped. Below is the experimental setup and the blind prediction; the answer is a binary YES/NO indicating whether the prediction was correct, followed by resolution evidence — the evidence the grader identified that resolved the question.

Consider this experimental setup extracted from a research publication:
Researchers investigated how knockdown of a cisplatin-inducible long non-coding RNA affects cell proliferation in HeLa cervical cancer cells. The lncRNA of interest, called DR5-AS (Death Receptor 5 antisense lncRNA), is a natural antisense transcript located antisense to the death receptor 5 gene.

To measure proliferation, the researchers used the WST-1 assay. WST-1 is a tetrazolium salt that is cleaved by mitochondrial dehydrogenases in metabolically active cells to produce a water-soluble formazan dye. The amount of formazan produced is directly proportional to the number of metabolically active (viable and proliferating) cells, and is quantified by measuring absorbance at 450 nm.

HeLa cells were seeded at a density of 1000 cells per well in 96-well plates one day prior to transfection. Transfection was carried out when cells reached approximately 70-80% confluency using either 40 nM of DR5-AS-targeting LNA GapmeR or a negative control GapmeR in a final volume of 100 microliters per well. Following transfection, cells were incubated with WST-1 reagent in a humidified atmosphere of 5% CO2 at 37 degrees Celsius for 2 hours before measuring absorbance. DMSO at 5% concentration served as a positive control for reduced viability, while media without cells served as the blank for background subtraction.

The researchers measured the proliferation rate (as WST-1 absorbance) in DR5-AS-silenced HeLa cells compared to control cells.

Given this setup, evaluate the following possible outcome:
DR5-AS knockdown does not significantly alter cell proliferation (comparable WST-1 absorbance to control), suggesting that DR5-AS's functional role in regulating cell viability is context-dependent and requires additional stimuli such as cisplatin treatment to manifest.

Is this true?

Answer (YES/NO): NO